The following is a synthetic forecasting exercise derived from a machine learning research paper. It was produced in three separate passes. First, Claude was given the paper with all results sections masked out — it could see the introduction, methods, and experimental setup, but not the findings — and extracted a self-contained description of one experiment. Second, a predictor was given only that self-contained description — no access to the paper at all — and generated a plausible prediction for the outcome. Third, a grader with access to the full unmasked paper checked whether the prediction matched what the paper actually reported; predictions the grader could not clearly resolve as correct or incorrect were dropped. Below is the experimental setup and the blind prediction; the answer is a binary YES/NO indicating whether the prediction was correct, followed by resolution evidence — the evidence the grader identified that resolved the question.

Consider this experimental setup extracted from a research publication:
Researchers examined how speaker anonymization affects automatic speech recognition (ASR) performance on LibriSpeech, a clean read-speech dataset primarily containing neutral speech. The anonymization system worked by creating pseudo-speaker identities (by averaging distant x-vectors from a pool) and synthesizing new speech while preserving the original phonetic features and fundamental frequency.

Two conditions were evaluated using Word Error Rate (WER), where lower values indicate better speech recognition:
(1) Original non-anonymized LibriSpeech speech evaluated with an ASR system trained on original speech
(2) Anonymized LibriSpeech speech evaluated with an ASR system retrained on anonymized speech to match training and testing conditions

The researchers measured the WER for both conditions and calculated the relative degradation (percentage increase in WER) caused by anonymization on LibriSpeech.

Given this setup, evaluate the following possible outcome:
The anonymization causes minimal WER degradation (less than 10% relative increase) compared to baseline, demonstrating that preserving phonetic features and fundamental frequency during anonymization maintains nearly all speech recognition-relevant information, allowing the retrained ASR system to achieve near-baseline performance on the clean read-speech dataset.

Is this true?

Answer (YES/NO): NO